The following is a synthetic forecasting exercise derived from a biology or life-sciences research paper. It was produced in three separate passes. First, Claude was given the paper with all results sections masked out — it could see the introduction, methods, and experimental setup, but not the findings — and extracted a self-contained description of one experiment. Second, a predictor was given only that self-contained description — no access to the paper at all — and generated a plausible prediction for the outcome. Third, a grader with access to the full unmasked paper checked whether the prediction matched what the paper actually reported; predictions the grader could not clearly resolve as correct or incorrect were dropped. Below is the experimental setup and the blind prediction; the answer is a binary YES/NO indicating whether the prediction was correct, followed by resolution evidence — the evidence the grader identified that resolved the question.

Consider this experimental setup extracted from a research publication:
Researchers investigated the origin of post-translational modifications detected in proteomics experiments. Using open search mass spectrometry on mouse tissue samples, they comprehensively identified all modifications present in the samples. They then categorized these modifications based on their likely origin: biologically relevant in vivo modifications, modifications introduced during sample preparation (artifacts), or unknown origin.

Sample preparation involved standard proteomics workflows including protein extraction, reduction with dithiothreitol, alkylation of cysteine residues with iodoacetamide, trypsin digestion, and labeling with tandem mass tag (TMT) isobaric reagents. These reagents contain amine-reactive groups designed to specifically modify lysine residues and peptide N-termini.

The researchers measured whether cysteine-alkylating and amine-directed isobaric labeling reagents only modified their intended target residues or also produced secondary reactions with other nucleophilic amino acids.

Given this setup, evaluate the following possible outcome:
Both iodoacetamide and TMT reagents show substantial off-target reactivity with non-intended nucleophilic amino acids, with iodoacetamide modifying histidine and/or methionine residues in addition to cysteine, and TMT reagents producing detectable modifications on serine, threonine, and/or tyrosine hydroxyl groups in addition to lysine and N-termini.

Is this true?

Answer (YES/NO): NO